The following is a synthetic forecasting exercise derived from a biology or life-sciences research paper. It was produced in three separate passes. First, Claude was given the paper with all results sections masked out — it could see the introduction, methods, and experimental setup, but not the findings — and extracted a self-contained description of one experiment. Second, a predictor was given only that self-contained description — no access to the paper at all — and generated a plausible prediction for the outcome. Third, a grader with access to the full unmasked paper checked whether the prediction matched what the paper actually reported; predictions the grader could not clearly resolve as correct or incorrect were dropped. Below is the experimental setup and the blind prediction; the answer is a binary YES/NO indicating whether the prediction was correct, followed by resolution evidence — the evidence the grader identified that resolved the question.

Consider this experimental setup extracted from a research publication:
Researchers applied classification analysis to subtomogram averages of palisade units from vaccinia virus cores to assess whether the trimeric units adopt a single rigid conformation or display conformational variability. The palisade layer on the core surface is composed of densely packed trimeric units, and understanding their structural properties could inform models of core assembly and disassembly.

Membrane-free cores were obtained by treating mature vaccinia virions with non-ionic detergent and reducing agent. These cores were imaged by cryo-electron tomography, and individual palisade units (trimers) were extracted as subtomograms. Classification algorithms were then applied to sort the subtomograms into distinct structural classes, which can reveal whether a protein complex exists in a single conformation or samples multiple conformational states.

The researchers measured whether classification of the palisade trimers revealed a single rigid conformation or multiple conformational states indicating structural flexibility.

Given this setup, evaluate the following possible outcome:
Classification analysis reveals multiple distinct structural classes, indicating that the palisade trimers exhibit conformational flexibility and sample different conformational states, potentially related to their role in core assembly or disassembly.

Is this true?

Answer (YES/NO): YES